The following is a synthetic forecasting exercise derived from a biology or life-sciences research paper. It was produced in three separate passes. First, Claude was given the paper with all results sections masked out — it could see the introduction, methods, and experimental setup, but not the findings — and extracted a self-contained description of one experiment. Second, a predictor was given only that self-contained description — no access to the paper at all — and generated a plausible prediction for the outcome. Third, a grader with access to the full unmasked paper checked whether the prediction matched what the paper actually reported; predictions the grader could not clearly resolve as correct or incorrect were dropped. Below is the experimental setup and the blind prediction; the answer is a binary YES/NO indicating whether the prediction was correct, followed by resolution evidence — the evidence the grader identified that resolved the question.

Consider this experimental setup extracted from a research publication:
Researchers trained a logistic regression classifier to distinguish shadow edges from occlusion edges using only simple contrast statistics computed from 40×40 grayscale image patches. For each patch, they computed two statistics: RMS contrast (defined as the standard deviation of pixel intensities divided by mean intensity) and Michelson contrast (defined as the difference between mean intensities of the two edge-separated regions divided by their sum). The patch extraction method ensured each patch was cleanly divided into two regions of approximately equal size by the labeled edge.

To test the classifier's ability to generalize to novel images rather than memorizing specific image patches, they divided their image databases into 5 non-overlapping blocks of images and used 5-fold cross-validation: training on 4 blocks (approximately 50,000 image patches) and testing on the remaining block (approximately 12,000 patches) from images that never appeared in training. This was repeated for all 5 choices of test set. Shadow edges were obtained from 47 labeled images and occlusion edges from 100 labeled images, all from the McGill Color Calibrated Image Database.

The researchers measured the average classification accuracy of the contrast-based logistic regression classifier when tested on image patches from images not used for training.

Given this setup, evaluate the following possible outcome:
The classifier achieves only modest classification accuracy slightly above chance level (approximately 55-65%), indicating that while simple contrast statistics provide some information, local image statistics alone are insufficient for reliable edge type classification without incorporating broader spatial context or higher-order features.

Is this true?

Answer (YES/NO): NO